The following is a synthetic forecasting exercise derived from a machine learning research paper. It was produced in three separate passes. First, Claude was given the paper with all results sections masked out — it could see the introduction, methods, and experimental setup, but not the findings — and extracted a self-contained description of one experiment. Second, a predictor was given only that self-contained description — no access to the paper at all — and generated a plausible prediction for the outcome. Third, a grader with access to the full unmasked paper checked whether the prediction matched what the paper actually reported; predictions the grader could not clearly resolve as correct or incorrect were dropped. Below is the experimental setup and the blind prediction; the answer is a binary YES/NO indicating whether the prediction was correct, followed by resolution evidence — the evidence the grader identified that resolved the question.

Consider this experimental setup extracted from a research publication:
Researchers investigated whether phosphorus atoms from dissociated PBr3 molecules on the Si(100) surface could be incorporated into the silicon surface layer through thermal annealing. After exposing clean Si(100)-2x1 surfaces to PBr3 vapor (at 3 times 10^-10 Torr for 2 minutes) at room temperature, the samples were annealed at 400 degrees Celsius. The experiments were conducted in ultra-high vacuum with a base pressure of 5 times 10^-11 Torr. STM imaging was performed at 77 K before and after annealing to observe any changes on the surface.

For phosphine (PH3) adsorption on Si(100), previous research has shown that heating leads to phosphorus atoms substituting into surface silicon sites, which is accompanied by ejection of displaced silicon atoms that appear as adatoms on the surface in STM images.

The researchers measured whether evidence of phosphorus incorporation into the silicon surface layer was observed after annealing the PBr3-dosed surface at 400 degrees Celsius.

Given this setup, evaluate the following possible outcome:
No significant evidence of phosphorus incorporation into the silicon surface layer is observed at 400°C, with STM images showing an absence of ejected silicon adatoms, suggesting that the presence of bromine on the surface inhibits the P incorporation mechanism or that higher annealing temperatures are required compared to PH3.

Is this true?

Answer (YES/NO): NO